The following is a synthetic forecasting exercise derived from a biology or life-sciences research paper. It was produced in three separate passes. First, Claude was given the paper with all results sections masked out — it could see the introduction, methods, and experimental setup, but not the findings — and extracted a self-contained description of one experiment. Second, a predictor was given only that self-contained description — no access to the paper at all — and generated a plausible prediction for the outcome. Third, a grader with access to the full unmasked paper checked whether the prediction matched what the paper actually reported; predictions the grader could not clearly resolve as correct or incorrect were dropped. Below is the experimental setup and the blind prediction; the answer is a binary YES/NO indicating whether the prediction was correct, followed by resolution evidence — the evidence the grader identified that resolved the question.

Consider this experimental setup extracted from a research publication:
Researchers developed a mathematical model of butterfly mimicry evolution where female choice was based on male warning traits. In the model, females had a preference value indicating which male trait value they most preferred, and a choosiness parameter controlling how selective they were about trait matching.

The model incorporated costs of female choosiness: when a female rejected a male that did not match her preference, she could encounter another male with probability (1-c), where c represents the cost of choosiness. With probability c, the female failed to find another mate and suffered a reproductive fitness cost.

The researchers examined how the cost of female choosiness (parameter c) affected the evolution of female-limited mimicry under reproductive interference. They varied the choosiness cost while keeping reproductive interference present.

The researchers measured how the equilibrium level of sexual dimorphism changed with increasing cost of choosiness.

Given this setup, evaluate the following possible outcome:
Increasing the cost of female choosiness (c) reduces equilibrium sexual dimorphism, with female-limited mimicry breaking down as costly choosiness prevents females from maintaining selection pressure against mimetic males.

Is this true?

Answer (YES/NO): YES